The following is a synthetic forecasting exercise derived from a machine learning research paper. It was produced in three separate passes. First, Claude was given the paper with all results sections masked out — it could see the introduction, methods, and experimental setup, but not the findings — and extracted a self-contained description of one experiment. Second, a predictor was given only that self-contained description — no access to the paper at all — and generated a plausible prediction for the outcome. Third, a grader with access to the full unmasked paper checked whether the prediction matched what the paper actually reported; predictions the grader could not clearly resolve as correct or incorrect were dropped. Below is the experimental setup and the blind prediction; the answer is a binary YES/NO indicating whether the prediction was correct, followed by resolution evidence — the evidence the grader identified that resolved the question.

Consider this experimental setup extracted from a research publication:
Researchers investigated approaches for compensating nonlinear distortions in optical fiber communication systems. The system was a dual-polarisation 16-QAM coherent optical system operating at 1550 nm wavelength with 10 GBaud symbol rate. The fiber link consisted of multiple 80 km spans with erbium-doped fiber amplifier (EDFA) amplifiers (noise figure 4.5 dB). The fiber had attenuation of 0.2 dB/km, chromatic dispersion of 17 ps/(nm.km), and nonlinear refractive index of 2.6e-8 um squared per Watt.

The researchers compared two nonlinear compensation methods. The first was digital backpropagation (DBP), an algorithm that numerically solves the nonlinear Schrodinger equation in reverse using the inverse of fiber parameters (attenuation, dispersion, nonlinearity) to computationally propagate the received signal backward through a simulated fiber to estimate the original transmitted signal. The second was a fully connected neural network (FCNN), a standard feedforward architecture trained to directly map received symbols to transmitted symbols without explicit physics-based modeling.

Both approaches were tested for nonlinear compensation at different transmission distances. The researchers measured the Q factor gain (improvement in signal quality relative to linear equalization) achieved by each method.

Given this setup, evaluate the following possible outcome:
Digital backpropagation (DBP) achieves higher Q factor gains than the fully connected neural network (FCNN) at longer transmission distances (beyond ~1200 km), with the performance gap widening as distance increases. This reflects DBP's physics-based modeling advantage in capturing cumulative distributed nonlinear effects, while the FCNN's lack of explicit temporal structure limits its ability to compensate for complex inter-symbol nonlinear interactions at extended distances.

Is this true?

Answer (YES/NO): NO